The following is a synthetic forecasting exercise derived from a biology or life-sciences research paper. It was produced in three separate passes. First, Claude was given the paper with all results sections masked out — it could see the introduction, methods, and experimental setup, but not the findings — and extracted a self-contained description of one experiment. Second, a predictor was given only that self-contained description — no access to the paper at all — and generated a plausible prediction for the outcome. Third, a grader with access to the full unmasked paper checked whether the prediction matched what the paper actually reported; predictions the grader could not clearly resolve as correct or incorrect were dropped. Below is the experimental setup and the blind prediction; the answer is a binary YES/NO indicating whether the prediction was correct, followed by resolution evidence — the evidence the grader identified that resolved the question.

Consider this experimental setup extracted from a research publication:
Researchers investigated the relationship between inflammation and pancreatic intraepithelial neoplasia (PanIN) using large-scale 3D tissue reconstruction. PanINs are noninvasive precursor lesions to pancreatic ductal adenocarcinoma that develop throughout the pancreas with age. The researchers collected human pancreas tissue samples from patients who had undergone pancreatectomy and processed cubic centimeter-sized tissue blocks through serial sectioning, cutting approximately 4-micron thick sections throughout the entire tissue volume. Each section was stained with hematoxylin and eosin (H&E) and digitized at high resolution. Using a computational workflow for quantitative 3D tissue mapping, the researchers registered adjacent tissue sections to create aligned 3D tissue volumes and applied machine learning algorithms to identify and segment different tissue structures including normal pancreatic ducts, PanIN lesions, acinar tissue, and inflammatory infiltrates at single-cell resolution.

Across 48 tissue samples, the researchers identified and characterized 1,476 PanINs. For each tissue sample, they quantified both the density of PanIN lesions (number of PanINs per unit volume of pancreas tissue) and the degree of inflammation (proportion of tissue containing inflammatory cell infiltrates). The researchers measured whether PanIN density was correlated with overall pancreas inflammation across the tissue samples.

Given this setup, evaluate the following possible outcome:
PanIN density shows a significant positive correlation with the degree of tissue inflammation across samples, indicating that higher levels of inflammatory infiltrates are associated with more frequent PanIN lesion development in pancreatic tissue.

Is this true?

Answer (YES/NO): YES